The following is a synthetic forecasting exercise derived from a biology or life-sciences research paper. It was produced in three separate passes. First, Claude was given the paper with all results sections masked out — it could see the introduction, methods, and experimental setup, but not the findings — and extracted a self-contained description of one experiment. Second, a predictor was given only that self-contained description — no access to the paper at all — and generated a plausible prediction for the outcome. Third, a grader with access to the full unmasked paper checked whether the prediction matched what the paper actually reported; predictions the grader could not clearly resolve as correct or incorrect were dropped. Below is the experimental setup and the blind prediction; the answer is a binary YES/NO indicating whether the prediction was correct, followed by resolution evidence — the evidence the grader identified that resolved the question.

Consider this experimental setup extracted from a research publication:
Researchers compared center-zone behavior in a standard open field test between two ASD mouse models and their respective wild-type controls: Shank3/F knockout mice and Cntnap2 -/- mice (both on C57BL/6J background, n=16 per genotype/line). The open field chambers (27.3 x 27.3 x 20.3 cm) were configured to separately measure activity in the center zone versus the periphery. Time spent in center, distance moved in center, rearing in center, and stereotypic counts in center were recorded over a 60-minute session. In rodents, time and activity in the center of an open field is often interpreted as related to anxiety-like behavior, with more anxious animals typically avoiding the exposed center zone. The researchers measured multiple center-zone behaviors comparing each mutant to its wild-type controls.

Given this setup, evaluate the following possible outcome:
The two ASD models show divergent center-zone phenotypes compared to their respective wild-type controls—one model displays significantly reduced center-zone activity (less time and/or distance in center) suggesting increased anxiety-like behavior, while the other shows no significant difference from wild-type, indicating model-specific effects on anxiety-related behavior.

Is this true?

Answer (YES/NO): YES